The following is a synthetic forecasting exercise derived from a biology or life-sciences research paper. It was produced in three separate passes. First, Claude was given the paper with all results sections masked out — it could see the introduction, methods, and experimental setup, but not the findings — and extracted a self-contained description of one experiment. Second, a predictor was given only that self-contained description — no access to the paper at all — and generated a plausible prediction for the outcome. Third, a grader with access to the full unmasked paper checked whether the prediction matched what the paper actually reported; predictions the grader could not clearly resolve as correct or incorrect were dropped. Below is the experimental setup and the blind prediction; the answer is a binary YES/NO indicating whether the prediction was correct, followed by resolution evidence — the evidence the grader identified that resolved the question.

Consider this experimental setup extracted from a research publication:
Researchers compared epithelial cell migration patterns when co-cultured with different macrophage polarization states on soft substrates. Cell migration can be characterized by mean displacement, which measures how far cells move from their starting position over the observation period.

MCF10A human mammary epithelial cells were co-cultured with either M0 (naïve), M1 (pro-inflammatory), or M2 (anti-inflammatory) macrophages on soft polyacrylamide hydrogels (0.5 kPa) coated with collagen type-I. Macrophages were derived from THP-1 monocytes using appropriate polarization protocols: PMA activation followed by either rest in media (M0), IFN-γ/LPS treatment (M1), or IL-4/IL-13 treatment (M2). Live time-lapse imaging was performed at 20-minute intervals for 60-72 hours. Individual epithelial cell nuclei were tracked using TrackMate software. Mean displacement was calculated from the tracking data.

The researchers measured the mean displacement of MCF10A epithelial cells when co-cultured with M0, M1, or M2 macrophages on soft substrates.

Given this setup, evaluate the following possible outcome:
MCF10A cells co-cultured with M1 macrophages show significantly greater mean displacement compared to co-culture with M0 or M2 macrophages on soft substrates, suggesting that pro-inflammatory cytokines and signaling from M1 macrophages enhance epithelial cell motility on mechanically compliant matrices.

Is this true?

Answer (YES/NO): YES